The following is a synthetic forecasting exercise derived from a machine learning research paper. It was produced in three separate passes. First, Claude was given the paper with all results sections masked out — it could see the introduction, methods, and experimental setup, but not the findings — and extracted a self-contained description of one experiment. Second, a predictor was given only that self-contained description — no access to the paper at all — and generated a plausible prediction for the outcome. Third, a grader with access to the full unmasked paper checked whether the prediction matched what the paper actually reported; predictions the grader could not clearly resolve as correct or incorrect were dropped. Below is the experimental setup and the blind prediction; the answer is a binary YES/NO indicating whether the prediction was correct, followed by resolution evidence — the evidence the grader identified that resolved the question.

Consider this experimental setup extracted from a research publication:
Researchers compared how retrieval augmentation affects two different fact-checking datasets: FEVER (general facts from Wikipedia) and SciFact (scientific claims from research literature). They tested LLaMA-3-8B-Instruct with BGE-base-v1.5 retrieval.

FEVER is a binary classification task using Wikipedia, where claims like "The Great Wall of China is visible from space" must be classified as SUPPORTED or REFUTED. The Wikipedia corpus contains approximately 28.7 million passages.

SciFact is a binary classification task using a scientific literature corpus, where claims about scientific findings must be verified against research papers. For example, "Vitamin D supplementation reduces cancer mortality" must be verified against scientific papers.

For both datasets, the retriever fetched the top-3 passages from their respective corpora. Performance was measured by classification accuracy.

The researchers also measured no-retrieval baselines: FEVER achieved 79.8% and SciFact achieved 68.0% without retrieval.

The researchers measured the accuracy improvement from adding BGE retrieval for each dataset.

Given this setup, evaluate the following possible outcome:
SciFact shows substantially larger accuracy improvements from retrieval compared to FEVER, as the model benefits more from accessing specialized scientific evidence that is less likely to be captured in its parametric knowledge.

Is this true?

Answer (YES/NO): YES